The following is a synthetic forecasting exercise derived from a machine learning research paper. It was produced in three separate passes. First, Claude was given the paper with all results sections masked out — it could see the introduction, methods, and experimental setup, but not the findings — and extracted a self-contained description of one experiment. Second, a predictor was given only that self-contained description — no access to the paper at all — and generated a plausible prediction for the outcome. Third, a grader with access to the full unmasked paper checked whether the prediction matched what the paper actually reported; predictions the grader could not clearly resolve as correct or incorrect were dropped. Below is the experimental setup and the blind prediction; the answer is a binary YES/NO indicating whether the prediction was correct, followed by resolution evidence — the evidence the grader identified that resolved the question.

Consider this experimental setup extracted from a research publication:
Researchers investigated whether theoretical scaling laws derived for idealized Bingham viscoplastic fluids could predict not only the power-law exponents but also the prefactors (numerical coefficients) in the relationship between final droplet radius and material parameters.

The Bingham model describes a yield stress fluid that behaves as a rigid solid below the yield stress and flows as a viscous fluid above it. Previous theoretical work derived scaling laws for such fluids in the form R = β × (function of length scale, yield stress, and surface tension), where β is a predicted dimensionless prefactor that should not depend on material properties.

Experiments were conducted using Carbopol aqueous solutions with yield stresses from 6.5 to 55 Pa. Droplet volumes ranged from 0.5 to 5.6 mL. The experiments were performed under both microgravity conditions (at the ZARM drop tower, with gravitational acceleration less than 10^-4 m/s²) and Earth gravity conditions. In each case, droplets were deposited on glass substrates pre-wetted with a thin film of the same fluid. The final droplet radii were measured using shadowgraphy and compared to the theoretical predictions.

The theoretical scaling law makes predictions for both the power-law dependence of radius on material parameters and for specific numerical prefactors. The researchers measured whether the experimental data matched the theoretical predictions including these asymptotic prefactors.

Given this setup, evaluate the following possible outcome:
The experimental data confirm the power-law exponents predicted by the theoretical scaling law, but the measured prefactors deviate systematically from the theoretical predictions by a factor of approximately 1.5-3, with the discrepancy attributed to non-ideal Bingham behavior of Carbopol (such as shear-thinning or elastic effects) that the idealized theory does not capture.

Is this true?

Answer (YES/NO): NO